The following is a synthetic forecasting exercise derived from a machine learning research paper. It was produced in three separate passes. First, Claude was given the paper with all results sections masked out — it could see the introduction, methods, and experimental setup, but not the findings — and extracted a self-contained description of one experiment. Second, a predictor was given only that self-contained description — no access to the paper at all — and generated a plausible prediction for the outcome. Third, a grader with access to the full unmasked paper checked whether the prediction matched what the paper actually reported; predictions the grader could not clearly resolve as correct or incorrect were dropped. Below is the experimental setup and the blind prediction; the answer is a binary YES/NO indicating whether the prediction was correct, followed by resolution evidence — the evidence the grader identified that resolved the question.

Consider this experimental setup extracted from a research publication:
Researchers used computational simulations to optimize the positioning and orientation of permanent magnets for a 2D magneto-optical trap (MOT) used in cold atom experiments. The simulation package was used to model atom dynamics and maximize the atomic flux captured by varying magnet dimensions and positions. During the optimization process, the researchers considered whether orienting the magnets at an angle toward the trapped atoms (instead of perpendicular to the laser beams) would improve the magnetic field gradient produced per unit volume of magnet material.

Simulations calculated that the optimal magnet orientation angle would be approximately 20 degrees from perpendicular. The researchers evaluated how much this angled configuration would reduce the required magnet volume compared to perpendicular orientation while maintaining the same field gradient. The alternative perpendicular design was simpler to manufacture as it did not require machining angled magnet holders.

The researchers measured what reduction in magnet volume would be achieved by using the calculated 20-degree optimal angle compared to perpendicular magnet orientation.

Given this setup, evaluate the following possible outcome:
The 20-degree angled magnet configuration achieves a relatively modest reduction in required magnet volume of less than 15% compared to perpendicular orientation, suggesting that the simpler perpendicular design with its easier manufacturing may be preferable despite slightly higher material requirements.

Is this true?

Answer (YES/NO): YES